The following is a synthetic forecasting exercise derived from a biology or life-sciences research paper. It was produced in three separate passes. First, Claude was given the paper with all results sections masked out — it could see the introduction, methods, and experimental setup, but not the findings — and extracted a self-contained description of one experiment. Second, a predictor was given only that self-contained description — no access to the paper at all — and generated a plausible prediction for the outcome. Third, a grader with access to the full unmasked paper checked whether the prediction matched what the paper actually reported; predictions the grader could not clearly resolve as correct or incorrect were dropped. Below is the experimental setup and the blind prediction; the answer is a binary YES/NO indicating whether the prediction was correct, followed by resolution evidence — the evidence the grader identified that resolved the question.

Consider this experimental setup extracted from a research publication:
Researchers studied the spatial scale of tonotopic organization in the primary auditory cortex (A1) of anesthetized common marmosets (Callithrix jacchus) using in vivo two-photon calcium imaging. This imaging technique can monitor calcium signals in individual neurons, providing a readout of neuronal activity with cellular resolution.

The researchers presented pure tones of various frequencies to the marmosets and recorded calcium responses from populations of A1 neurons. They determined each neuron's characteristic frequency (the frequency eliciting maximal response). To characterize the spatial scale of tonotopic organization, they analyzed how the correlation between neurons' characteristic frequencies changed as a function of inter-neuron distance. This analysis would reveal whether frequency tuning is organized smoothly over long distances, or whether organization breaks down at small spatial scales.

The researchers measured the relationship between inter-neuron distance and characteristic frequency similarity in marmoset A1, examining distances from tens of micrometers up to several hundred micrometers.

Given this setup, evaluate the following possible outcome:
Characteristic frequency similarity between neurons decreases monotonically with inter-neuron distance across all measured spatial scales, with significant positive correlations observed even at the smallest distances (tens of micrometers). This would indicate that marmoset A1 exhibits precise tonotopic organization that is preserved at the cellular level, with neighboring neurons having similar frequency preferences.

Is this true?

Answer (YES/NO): YES